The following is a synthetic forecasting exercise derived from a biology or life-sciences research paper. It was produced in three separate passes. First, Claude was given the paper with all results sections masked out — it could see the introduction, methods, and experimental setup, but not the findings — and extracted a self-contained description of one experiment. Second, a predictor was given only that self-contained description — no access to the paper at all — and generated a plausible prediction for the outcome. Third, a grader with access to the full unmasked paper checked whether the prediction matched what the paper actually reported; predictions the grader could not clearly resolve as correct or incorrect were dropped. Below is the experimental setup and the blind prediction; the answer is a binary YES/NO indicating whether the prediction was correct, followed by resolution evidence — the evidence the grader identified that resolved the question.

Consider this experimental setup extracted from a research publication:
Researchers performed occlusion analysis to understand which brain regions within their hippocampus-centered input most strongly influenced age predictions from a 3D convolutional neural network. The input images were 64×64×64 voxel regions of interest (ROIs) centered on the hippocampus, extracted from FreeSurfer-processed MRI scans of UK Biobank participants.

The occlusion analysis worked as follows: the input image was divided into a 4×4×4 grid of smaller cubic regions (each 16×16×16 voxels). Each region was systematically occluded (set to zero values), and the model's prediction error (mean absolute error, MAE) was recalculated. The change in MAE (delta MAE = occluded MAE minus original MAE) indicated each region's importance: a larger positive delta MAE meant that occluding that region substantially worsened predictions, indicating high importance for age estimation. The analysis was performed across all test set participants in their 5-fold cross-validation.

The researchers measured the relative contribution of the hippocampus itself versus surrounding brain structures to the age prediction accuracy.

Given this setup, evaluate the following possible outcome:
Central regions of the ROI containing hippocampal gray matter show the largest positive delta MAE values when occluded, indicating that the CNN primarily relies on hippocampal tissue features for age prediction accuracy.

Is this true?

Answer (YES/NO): NO